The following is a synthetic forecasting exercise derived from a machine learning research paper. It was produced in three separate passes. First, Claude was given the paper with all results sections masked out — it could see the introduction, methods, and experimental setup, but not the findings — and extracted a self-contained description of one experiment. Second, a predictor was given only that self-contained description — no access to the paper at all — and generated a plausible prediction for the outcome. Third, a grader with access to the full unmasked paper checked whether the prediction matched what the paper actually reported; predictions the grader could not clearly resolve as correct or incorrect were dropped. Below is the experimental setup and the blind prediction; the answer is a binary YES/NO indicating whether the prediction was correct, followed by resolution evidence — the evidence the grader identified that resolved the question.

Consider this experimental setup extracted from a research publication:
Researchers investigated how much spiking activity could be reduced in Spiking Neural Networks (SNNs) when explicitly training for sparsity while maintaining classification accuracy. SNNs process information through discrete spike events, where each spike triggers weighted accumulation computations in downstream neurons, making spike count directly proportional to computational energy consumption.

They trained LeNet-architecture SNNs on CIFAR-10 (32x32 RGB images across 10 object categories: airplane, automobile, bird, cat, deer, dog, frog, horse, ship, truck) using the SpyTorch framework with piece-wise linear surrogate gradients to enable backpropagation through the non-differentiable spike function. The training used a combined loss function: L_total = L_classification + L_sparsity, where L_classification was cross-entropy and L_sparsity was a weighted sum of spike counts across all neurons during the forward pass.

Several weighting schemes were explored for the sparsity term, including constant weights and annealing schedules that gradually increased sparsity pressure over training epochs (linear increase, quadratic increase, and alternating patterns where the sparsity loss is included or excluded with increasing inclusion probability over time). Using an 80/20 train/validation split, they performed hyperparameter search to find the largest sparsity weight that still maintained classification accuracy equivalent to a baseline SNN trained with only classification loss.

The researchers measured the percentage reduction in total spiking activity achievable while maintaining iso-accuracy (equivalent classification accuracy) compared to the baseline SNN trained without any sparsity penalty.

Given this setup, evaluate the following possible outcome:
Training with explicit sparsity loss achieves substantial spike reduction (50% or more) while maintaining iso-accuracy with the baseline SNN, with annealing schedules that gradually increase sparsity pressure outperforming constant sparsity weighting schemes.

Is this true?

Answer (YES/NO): NO